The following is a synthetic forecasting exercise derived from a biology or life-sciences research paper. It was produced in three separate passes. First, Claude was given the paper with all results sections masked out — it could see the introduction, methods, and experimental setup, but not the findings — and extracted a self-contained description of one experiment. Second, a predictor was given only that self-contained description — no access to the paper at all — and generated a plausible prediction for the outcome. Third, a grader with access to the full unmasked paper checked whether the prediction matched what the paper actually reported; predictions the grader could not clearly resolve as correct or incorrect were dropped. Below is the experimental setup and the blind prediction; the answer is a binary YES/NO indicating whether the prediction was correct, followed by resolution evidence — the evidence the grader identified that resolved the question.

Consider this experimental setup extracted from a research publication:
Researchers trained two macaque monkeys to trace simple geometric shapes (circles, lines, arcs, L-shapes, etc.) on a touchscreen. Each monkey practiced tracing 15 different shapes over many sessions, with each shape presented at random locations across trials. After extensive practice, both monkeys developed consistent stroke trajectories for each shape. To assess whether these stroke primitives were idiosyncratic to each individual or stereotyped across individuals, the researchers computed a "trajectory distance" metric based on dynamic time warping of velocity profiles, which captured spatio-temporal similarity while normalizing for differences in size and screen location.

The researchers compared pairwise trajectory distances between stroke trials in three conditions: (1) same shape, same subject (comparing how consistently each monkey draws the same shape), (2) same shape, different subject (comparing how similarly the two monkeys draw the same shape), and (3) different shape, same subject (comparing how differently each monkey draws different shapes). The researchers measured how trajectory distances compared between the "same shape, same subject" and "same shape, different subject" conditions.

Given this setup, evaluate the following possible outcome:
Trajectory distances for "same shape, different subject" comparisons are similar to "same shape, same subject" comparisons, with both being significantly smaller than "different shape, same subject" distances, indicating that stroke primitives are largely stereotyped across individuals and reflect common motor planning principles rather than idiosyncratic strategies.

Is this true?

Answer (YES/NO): NO